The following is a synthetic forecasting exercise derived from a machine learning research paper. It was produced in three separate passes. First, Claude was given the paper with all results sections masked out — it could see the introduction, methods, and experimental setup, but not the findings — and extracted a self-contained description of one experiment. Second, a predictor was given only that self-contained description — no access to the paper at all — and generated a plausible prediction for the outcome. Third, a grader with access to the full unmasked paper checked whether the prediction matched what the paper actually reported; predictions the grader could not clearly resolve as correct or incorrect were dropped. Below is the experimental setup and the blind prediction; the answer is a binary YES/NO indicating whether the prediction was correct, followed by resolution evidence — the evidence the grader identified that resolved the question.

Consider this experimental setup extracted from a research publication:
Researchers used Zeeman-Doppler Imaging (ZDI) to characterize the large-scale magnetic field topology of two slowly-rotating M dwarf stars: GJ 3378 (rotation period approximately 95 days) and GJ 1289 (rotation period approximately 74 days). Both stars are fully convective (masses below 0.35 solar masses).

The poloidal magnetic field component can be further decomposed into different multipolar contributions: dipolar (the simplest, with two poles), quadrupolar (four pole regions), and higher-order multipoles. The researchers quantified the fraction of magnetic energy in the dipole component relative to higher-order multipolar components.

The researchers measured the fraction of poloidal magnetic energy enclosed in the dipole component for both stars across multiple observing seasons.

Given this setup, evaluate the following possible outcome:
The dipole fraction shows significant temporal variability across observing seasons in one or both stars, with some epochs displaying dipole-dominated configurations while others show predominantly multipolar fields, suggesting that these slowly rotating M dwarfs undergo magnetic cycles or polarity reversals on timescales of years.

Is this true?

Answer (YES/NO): NO